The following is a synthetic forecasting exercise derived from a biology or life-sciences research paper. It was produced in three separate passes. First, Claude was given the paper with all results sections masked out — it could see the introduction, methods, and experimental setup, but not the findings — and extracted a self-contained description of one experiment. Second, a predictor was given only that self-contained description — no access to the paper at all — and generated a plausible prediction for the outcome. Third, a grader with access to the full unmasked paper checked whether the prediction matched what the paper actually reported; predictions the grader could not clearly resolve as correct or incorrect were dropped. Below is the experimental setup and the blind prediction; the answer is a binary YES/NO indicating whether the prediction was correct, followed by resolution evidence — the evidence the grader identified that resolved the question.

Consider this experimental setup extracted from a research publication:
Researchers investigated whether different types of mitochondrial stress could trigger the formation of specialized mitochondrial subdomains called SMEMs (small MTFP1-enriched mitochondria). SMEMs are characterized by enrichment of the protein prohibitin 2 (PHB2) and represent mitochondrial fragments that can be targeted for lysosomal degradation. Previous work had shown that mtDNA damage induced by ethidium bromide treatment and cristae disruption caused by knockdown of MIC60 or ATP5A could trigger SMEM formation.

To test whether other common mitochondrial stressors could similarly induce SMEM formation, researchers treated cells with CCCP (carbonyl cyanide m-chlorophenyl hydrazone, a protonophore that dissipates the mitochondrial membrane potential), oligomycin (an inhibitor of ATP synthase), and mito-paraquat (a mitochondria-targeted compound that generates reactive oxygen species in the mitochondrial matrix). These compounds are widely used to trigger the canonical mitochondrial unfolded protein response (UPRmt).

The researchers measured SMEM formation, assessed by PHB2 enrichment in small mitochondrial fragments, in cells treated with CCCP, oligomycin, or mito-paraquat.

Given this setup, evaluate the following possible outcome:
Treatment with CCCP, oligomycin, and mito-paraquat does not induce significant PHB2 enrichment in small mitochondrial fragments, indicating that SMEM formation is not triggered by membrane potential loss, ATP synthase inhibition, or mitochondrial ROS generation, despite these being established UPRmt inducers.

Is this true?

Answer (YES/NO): YES